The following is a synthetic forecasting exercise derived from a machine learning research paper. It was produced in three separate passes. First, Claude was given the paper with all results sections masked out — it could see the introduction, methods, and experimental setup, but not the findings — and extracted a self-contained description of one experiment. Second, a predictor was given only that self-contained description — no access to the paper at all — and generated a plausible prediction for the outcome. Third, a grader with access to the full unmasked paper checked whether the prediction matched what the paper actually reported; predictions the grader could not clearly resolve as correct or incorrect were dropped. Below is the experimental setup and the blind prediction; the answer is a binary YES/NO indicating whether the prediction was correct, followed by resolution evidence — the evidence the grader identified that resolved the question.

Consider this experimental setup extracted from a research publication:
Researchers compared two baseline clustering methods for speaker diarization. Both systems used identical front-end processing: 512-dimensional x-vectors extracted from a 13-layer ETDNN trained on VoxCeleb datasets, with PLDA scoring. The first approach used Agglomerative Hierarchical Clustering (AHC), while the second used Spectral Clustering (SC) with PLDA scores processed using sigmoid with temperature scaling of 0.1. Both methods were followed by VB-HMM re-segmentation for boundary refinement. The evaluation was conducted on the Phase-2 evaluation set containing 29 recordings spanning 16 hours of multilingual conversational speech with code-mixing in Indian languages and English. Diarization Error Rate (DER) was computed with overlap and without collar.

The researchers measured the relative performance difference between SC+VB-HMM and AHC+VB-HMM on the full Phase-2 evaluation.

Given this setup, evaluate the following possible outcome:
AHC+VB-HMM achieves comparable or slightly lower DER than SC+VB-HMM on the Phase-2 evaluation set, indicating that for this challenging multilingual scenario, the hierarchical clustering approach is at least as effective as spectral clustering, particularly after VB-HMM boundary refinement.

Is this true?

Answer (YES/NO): NO